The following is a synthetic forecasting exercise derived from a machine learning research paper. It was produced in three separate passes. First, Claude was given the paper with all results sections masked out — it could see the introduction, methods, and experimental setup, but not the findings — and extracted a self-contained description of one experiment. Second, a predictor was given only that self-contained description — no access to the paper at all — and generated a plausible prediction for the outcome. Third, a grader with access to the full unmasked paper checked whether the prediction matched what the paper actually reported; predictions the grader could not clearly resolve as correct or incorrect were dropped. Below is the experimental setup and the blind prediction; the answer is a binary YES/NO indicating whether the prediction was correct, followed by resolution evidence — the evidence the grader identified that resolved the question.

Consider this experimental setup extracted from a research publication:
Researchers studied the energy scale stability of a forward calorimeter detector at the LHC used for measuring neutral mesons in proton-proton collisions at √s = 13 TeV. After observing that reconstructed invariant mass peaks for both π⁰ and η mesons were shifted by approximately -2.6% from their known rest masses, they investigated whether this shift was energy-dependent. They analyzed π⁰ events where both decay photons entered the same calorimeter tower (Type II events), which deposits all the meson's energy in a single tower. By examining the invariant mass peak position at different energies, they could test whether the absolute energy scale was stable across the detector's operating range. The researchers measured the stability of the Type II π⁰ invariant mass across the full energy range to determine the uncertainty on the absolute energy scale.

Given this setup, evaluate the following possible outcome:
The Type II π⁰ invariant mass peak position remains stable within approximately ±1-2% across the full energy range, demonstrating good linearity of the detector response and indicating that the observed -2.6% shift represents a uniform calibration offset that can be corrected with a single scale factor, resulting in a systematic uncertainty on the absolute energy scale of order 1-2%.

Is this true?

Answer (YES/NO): YES